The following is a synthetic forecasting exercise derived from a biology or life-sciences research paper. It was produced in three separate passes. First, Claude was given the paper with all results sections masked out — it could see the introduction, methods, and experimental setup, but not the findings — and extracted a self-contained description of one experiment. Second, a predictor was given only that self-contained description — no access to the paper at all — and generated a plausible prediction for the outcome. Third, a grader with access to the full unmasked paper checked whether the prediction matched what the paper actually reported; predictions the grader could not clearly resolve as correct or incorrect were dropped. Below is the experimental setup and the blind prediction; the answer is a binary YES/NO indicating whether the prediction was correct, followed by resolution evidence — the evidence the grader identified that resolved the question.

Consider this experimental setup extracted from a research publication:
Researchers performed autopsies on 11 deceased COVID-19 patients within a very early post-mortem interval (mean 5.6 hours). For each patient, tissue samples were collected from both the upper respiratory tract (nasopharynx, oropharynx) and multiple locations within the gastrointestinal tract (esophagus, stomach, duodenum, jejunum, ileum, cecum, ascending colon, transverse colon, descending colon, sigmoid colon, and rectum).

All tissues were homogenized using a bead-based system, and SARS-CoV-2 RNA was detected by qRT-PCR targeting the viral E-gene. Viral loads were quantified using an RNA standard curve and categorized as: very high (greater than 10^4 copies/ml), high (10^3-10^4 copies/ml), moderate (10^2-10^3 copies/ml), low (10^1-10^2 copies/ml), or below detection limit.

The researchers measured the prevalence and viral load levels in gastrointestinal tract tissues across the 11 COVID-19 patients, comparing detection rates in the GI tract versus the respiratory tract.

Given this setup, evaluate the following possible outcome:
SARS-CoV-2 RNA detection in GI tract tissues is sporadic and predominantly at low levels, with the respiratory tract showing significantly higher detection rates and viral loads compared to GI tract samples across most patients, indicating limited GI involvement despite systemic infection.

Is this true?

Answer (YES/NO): NO